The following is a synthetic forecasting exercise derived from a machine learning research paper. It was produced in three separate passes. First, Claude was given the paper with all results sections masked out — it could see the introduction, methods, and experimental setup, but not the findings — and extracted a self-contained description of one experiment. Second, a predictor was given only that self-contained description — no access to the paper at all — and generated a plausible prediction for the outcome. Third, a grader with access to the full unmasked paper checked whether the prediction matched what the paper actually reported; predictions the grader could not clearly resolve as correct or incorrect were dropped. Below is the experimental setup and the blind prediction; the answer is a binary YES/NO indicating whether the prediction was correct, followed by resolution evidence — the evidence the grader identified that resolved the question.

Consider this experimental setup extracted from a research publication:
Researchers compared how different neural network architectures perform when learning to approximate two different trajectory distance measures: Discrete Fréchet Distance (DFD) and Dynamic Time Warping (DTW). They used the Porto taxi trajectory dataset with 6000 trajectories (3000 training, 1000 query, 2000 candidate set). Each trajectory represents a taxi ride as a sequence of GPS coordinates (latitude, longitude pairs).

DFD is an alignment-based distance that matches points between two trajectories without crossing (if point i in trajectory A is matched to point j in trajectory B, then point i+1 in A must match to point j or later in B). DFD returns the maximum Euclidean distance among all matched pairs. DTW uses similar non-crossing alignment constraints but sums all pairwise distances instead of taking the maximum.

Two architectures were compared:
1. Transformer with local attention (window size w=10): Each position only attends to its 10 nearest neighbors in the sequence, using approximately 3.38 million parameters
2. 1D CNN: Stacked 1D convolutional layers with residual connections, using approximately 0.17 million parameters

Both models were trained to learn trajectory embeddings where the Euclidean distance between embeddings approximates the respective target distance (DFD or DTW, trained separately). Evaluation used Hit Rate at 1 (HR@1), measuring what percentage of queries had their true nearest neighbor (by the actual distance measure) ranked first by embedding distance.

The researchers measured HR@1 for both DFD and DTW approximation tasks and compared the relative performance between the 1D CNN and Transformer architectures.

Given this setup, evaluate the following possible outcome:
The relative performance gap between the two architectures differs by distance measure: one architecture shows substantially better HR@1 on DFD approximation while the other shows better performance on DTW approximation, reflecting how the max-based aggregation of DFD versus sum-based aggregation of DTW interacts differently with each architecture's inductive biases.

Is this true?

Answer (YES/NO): YES